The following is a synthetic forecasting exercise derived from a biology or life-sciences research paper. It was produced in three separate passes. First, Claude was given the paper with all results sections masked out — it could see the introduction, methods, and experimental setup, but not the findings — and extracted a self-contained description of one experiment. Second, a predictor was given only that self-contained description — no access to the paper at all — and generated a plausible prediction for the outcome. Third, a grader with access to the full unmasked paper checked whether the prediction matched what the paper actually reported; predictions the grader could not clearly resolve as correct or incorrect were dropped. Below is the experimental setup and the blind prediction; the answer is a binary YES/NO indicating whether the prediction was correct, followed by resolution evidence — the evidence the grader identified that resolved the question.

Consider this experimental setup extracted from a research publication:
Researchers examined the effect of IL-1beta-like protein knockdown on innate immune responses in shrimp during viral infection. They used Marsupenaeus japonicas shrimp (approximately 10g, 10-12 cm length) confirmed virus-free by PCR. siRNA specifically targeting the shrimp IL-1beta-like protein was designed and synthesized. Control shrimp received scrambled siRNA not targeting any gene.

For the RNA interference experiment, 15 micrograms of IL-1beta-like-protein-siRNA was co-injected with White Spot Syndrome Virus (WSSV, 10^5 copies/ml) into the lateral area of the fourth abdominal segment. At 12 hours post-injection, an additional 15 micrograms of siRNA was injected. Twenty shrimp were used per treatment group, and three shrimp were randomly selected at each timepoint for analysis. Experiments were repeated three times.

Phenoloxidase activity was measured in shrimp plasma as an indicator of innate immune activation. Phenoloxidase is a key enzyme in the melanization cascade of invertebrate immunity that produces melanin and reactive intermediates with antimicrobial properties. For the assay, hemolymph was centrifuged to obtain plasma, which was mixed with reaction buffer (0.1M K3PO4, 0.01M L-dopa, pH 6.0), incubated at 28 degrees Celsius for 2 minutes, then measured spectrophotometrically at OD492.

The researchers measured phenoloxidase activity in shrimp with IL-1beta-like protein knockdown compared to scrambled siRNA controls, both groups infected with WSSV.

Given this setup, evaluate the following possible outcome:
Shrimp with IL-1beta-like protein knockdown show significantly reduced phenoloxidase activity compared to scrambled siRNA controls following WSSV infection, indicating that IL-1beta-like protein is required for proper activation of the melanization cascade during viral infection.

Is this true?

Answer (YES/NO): YES